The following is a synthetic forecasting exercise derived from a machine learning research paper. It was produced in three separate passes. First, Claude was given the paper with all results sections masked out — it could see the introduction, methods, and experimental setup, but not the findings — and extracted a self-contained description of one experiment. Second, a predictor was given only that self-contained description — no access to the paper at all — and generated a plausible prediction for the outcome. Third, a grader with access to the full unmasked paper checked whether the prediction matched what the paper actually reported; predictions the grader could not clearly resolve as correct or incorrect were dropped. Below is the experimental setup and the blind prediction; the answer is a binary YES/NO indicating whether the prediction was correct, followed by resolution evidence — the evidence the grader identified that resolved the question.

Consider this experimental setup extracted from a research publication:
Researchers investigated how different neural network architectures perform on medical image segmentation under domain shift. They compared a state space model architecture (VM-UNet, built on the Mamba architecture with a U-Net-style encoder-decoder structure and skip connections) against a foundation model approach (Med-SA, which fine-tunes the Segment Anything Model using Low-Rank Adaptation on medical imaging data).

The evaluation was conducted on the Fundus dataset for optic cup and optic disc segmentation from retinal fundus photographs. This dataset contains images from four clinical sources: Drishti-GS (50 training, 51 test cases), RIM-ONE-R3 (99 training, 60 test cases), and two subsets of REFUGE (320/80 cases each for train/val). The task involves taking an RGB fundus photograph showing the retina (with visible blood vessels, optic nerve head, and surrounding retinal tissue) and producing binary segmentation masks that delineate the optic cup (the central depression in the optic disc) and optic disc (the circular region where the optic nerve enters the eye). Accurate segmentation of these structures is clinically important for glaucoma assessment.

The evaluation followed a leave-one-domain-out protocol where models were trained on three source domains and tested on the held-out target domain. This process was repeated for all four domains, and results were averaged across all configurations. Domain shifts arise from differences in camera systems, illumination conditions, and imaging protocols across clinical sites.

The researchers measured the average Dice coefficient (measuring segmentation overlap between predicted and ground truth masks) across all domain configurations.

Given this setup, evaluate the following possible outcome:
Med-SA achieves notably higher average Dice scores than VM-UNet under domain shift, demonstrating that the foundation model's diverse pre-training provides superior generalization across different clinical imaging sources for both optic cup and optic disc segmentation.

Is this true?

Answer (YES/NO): NO